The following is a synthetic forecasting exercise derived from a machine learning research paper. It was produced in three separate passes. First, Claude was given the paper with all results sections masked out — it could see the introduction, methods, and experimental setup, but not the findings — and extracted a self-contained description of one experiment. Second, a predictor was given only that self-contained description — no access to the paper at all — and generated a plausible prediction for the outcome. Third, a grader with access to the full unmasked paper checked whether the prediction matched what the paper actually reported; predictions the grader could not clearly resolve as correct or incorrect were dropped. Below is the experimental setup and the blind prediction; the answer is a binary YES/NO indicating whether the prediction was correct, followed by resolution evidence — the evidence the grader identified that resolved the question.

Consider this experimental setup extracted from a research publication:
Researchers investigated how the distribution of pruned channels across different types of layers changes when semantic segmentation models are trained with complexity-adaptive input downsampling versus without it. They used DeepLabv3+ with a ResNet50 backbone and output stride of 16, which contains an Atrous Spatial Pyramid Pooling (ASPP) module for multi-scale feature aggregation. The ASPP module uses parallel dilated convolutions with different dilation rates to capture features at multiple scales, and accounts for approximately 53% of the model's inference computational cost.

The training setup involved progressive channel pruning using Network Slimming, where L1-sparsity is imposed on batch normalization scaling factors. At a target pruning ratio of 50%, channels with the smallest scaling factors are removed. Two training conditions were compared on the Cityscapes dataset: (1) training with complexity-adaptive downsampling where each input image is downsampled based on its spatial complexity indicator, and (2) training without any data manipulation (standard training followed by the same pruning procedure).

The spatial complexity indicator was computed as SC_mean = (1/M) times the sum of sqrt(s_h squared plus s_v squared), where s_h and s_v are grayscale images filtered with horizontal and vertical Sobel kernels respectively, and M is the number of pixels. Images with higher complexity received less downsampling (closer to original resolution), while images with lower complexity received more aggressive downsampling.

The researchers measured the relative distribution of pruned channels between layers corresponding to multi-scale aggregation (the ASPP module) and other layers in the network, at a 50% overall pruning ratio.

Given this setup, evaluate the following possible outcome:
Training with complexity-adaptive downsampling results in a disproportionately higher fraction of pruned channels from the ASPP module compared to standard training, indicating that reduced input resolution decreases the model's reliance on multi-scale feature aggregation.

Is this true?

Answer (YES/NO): YES